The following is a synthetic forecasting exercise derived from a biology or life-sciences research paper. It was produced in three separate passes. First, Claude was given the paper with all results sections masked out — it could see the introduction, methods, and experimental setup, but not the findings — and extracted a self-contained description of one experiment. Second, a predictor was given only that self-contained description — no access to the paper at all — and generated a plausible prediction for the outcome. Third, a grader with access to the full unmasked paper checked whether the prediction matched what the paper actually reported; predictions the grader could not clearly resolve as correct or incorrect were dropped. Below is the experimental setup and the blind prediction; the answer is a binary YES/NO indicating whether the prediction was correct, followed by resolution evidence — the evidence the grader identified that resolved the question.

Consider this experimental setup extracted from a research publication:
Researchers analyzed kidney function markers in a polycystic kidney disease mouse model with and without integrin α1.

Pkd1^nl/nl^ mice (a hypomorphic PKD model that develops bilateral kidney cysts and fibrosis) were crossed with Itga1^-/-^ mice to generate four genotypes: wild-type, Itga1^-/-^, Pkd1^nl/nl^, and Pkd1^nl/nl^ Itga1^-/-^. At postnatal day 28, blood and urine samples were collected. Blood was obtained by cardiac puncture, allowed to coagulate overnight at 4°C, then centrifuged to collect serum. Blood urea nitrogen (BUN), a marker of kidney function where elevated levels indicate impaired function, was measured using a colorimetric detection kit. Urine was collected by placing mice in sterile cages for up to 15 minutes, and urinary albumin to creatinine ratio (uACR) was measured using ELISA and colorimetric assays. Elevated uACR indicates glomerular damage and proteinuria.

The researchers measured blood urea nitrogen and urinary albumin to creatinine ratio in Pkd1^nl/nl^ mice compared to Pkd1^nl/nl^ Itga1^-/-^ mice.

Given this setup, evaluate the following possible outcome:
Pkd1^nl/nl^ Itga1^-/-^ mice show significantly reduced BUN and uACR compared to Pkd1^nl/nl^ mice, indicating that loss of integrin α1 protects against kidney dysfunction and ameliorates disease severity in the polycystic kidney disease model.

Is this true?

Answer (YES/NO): YES